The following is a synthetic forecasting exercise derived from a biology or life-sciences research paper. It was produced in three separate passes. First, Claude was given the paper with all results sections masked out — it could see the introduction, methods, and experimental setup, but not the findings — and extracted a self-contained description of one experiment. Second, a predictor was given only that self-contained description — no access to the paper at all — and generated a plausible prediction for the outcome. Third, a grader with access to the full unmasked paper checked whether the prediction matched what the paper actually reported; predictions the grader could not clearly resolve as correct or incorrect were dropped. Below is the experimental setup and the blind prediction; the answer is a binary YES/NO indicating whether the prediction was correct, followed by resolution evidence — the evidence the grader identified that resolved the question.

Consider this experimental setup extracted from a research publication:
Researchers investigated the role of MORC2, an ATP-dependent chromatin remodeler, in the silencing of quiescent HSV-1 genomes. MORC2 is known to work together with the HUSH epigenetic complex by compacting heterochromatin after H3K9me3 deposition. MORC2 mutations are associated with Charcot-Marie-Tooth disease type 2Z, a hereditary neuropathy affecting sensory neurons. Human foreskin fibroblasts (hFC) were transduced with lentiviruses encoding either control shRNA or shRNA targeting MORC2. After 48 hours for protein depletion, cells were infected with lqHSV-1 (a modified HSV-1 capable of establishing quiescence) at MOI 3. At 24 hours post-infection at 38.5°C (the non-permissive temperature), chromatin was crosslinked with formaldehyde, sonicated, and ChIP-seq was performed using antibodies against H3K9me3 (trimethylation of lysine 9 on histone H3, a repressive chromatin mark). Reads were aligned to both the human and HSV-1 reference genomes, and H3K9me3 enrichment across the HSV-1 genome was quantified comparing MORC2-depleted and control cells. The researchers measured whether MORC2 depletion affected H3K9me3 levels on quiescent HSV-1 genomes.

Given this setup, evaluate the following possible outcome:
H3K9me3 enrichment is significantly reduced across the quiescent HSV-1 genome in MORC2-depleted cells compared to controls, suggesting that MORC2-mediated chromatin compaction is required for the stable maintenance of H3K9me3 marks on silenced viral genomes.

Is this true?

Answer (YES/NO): YES